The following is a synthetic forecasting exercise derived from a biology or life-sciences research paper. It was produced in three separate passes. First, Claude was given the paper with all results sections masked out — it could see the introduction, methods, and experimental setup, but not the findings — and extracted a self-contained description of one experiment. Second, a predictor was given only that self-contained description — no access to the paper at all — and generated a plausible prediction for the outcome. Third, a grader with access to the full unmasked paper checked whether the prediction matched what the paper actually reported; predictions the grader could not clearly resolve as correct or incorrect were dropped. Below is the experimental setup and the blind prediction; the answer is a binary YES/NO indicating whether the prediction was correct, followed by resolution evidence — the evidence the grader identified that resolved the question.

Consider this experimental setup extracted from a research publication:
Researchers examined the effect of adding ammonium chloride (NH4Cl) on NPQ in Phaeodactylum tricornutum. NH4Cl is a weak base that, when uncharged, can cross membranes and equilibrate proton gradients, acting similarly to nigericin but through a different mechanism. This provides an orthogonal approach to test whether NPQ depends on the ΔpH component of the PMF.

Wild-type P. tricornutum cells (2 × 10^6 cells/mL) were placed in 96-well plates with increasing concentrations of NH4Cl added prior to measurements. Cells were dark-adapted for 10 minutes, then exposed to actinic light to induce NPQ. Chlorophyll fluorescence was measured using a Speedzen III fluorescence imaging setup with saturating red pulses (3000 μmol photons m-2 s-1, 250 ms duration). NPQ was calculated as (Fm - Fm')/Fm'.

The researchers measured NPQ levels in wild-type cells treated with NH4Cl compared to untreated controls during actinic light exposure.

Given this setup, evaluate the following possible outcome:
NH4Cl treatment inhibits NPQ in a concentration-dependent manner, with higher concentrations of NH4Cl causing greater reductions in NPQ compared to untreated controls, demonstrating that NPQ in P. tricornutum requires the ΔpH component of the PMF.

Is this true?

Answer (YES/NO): YES